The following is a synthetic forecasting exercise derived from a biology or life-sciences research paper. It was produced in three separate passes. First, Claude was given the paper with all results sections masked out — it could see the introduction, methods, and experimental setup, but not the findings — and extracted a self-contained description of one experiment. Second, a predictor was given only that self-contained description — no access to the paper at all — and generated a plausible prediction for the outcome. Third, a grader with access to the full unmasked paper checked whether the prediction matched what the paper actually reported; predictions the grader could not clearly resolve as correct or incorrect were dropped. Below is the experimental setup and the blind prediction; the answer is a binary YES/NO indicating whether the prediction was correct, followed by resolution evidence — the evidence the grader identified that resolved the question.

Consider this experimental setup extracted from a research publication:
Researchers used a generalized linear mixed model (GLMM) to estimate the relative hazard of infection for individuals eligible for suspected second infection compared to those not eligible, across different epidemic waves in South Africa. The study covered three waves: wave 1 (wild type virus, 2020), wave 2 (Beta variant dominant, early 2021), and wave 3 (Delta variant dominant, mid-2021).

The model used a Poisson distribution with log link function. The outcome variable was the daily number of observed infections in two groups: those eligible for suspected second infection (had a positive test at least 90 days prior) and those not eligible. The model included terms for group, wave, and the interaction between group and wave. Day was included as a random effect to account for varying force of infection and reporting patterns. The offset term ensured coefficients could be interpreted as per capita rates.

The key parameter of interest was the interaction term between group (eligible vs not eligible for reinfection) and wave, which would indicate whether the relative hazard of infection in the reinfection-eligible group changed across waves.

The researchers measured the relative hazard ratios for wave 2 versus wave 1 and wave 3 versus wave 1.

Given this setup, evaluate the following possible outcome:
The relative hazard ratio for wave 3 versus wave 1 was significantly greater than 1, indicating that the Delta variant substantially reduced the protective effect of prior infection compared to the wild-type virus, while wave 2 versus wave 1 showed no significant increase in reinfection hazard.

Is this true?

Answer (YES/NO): NO